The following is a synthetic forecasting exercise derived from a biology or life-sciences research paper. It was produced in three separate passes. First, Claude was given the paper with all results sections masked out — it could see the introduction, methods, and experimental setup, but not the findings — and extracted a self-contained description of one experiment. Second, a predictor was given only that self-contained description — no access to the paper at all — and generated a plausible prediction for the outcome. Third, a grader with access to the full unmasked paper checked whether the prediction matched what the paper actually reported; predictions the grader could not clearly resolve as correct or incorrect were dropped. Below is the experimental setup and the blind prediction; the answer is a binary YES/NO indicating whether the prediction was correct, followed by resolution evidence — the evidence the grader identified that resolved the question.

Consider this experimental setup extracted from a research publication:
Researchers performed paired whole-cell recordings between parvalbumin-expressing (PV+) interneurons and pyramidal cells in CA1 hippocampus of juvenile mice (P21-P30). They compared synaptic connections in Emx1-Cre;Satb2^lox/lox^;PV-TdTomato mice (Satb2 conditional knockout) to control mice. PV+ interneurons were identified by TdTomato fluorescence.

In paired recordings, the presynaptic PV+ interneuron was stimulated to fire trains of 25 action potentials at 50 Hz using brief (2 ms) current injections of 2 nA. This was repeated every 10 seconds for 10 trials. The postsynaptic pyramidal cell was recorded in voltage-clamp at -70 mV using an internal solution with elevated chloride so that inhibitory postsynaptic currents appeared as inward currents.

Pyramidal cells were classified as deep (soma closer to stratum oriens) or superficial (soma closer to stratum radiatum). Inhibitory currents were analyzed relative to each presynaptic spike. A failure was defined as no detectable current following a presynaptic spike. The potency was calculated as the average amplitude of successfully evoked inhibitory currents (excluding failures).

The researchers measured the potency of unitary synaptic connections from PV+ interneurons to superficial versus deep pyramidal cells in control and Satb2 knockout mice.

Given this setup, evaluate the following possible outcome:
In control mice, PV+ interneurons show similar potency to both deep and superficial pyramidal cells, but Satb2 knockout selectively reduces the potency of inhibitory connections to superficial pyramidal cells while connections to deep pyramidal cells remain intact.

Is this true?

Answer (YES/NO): NO